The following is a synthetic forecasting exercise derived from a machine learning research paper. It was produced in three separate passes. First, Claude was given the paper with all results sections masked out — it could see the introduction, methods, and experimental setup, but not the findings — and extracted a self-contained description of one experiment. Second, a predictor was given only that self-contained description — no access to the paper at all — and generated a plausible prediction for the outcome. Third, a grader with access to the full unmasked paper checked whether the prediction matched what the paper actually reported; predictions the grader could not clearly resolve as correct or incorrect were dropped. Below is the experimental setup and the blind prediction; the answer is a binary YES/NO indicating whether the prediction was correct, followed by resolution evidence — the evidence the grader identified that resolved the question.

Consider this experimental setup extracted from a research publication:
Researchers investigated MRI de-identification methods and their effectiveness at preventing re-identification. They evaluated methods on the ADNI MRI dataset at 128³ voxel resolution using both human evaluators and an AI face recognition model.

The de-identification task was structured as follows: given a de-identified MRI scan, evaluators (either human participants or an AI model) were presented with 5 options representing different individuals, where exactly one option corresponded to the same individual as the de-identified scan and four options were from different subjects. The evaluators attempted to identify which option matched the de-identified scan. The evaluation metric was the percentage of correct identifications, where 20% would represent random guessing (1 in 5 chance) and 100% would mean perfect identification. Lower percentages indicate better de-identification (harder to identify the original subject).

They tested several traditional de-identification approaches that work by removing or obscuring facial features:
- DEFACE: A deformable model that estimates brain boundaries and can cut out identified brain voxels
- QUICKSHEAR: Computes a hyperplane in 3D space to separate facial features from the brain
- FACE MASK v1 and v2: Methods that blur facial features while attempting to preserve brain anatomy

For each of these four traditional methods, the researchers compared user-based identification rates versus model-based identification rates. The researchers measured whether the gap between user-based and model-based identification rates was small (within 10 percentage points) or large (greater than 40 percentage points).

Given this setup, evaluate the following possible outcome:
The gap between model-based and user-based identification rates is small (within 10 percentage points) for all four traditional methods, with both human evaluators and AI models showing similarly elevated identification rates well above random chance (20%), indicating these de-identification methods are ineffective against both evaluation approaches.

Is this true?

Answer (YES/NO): NO